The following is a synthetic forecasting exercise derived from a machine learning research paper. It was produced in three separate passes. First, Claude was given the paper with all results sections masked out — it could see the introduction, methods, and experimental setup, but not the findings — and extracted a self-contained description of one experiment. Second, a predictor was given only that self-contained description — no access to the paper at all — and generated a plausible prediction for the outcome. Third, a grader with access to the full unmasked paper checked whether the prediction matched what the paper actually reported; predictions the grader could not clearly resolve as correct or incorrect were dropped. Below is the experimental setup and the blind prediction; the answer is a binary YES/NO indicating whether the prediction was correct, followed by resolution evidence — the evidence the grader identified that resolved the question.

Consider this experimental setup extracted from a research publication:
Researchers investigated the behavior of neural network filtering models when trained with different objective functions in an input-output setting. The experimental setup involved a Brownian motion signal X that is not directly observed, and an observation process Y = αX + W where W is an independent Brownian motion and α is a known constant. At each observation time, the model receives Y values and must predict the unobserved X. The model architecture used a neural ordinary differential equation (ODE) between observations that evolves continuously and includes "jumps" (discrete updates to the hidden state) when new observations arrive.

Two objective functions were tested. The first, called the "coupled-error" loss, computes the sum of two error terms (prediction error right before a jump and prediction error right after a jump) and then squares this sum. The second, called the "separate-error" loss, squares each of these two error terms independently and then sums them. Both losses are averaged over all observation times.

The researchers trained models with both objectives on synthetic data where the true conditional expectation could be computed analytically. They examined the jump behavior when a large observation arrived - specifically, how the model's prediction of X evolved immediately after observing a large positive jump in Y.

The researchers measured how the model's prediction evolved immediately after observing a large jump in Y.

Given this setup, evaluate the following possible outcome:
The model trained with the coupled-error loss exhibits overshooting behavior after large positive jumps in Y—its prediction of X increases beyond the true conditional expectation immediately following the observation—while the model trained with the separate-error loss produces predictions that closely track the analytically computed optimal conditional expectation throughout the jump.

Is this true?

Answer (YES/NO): YES